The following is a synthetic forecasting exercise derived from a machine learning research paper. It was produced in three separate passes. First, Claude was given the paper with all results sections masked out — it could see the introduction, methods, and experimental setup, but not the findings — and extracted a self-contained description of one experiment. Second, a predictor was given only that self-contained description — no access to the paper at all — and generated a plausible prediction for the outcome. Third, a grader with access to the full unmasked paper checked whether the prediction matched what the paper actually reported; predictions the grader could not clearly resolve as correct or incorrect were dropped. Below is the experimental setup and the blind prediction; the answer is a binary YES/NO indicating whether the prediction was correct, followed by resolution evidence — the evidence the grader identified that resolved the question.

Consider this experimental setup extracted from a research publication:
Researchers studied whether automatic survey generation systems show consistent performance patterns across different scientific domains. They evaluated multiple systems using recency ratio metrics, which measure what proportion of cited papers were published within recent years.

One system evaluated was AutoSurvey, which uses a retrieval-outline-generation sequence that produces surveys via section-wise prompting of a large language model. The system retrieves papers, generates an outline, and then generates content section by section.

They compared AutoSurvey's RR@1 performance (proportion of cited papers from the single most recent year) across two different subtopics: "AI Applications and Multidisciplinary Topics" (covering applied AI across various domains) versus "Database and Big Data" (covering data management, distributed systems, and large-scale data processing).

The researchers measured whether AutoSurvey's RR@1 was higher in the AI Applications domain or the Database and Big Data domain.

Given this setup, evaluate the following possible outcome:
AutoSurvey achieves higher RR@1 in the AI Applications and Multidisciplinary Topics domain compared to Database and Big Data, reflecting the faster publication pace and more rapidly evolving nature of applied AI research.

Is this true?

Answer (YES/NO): NO